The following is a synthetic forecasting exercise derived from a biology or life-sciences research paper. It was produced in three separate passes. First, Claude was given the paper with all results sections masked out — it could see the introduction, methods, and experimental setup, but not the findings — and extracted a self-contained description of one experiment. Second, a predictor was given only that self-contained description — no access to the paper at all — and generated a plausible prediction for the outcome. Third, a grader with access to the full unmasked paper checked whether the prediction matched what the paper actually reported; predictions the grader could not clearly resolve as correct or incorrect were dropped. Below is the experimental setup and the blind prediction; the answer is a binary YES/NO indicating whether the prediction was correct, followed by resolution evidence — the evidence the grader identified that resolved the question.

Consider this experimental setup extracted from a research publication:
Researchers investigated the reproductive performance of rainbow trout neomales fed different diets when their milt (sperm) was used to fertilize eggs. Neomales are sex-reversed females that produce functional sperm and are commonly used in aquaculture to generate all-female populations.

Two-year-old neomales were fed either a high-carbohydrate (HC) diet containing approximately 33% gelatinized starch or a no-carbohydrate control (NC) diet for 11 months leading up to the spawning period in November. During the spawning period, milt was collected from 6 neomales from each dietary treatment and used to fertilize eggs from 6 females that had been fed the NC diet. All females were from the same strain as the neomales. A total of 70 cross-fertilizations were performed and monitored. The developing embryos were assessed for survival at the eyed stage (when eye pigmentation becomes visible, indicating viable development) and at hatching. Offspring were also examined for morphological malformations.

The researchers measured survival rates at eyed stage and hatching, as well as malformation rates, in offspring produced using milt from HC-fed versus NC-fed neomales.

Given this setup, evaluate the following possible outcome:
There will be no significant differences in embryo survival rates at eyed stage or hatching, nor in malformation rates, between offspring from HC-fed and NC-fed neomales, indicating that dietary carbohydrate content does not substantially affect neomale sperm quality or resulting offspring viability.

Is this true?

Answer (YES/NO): NO